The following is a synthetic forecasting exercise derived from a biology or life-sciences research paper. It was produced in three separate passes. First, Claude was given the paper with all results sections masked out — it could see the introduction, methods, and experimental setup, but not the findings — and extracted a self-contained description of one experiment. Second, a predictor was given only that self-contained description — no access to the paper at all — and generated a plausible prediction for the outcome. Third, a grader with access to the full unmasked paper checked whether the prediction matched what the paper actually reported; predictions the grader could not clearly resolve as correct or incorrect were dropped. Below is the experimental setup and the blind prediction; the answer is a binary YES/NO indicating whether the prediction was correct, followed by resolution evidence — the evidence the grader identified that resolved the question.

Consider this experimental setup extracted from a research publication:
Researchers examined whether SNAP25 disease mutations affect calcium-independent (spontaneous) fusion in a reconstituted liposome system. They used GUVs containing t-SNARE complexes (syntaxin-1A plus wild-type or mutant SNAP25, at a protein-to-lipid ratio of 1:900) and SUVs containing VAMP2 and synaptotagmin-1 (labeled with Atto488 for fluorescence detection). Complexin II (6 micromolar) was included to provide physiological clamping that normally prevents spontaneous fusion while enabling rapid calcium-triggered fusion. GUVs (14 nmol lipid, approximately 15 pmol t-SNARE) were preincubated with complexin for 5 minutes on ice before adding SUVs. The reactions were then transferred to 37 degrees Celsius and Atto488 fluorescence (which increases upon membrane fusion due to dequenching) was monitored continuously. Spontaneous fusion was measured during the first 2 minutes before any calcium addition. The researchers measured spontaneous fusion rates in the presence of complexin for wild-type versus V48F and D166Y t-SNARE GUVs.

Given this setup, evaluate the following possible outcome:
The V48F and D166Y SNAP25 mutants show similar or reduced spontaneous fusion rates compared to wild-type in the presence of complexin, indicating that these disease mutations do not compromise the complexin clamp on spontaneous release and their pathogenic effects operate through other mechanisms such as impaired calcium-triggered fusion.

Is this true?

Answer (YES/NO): NO